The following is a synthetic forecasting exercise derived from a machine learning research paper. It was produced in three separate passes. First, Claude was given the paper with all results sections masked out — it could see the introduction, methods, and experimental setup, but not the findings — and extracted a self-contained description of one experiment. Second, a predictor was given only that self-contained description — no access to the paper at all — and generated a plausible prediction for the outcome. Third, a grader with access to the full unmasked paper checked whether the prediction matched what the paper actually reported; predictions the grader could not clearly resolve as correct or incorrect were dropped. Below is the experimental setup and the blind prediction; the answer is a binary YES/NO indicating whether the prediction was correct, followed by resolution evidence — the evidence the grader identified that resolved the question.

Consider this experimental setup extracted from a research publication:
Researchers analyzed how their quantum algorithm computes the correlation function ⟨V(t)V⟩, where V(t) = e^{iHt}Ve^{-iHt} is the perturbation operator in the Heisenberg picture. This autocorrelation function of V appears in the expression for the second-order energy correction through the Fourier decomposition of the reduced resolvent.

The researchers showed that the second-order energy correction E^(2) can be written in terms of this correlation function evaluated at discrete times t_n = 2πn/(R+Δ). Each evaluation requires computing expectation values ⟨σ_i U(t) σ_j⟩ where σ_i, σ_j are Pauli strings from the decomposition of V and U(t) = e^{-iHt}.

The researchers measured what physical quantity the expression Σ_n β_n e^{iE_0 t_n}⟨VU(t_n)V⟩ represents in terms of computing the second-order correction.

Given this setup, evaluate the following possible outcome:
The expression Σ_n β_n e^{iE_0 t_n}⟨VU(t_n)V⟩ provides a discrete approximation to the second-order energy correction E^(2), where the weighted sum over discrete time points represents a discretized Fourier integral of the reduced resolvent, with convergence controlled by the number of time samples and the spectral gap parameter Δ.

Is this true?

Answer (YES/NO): YES